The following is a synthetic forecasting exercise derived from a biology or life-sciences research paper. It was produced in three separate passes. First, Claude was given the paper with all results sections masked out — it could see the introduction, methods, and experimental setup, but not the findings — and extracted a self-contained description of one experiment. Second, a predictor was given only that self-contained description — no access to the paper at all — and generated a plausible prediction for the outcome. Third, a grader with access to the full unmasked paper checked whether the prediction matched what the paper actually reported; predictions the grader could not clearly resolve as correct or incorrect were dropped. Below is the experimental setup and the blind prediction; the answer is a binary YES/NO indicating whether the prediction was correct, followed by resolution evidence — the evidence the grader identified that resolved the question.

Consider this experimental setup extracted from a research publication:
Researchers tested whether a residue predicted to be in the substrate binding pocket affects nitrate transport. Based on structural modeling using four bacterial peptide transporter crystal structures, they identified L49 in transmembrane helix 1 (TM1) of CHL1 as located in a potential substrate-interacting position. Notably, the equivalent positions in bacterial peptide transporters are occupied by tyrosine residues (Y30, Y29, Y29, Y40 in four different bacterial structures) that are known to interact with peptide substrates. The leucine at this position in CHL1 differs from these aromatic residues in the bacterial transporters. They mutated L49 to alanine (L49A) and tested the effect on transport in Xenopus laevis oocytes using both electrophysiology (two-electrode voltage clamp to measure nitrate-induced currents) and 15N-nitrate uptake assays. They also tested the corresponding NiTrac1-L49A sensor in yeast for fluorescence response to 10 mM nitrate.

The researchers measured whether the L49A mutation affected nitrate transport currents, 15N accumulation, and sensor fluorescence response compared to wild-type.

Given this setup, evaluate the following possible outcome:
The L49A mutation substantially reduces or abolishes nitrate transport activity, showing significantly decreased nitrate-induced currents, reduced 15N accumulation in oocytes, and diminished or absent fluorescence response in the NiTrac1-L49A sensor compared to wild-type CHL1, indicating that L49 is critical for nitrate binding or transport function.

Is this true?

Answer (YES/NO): NO